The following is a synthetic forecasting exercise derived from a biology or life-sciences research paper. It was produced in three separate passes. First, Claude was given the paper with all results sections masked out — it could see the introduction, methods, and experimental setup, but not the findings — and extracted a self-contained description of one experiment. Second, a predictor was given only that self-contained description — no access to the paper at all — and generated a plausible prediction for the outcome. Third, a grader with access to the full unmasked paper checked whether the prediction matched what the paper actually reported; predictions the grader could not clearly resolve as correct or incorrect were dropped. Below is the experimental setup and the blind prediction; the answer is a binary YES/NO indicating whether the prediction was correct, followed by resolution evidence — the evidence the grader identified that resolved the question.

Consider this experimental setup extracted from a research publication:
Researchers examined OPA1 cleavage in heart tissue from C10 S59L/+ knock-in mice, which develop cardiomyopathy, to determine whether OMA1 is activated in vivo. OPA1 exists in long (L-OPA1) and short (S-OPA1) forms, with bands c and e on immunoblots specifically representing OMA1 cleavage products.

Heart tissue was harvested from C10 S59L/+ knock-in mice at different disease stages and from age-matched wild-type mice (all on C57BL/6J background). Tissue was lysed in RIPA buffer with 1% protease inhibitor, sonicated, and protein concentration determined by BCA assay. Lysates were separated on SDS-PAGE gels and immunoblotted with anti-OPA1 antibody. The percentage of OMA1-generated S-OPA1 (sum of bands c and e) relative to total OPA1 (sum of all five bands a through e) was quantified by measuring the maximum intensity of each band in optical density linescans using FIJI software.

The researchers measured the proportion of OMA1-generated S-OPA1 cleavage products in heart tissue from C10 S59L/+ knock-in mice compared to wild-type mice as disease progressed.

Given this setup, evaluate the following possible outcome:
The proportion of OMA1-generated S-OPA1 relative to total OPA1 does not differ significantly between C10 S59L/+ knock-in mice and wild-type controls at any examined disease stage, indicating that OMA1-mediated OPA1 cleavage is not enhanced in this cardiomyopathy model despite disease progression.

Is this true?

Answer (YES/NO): NO